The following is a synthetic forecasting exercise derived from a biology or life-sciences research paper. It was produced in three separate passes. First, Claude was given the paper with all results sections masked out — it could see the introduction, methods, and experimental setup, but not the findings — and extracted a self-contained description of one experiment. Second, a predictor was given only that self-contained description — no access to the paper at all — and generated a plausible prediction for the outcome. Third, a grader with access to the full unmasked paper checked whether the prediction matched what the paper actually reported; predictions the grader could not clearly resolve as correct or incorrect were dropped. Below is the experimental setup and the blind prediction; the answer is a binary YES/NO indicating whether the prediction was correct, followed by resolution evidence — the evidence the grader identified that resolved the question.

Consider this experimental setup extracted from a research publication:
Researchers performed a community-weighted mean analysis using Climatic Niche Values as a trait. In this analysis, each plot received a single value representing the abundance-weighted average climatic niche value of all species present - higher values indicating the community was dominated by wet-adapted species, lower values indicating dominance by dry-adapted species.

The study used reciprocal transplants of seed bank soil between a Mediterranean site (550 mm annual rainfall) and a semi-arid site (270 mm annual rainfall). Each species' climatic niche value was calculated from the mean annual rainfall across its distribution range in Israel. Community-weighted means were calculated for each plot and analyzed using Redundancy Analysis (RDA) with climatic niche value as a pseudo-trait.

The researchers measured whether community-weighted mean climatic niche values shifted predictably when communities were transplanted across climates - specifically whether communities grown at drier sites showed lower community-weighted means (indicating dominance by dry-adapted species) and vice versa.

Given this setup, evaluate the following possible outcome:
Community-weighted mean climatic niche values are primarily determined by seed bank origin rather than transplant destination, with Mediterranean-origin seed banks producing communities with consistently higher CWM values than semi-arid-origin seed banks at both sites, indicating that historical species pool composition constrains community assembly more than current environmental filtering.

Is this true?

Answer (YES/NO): NO